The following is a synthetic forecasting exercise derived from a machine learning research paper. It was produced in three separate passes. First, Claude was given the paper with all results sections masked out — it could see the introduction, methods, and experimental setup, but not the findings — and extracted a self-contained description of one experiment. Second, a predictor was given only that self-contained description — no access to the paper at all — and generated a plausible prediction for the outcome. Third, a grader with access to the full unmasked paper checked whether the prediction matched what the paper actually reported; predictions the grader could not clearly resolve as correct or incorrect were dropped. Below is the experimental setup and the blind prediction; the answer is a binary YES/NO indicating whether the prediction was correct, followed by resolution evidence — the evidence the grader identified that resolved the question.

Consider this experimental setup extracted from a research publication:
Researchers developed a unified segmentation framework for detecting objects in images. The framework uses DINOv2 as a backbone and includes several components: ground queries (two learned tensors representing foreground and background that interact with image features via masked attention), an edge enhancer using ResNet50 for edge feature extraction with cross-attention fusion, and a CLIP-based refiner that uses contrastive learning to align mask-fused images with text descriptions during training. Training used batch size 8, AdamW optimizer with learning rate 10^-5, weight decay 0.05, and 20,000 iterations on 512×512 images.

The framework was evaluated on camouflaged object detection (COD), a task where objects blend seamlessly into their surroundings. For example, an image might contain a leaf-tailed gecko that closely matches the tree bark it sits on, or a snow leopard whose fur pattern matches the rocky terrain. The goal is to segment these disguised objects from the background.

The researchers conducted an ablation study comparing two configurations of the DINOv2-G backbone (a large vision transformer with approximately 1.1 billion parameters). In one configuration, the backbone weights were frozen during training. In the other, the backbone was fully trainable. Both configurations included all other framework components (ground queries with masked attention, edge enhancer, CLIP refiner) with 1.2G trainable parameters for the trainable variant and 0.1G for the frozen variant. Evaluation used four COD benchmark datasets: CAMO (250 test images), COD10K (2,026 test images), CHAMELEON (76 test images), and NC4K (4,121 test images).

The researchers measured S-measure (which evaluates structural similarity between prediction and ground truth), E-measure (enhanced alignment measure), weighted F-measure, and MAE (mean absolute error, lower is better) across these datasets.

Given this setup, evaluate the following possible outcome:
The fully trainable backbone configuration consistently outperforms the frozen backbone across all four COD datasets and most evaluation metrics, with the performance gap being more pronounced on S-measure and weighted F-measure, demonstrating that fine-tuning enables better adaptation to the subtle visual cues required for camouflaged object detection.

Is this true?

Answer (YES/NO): NO